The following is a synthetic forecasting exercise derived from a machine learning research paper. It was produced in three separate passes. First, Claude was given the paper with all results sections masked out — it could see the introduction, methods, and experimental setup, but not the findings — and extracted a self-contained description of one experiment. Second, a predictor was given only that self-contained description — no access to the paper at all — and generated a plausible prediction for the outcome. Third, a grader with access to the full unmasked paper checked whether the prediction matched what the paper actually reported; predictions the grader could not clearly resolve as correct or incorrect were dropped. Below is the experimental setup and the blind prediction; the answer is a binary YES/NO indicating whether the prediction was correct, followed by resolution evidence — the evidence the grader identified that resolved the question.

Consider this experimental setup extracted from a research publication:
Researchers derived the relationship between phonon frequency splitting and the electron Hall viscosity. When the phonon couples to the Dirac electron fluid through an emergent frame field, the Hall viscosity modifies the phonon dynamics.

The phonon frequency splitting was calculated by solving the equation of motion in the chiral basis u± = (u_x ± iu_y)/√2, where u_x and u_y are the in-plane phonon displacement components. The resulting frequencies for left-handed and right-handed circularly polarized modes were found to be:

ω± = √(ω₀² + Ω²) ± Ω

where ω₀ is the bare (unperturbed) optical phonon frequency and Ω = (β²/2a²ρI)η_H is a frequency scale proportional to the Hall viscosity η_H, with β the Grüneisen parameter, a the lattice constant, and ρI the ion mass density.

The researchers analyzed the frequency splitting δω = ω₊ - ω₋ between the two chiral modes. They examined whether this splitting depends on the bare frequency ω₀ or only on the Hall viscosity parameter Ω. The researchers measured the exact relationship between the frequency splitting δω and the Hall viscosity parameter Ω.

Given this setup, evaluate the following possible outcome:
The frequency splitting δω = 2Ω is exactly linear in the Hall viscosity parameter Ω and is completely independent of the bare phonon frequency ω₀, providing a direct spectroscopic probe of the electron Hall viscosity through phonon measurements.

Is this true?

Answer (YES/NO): YES